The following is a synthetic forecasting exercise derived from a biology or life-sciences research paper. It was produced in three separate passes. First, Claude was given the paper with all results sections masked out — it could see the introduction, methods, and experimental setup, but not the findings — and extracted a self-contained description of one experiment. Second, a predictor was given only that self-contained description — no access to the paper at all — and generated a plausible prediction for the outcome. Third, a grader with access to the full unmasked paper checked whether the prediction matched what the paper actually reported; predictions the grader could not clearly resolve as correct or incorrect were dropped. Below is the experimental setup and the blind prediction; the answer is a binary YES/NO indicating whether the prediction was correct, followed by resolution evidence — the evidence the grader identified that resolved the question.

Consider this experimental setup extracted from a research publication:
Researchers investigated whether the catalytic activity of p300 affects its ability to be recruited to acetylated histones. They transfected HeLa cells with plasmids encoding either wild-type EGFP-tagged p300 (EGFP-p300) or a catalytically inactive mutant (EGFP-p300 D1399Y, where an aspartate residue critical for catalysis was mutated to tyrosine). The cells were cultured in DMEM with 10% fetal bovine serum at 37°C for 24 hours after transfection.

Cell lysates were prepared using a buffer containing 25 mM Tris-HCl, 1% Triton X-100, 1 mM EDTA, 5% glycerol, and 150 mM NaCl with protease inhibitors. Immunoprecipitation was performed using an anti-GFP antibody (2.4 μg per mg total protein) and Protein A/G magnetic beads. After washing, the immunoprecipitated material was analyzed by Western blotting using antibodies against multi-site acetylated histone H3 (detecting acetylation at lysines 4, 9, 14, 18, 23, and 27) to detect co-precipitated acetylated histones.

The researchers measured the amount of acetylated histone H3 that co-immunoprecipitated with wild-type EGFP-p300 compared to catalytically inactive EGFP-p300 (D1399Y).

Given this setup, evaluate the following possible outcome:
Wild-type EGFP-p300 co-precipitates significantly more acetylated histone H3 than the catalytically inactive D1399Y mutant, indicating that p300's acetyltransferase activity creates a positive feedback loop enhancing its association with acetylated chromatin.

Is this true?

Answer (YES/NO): NO